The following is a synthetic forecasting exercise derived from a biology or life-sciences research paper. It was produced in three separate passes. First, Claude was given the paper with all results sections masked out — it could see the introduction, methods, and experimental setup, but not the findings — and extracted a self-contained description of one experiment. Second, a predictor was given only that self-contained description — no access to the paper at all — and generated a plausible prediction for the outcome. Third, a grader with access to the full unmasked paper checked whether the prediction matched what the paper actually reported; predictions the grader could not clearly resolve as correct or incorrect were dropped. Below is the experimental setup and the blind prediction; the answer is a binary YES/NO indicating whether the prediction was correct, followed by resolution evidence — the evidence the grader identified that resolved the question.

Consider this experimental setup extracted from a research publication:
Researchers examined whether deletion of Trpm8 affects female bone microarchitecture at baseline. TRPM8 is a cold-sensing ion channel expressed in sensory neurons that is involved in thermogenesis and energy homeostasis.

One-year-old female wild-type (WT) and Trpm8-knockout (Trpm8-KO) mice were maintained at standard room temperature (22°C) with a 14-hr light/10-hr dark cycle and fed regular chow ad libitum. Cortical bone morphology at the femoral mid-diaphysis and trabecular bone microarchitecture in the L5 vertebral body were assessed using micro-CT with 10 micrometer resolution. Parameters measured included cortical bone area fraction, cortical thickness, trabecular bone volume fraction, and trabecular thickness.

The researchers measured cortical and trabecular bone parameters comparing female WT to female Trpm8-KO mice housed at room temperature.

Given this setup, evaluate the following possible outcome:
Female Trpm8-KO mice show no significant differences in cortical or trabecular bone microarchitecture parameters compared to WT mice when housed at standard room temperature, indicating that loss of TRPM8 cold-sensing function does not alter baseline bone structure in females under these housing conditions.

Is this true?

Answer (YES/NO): NO